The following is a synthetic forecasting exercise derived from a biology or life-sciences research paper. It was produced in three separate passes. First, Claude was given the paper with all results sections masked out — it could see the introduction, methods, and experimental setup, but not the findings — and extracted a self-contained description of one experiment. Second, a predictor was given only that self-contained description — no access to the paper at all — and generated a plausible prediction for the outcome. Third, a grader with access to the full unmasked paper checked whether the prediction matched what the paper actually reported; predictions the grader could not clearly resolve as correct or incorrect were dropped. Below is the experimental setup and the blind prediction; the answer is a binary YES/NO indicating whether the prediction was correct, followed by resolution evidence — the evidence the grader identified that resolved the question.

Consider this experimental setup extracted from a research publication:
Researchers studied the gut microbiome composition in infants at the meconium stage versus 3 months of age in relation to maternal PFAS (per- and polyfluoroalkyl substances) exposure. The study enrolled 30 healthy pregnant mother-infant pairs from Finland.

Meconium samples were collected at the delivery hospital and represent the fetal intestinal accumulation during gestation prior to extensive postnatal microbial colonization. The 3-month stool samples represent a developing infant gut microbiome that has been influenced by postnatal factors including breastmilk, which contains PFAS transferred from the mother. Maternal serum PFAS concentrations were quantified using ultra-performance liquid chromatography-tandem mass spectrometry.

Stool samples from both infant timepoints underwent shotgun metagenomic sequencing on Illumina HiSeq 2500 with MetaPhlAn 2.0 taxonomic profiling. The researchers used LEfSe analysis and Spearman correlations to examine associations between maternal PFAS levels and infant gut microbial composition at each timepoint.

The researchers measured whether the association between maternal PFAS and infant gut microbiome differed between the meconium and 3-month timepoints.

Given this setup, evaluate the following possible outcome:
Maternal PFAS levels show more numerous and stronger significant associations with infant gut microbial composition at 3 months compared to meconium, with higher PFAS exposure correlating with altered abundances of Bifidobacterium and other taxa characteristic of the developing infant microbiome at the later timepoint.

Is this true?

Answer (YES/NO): NO